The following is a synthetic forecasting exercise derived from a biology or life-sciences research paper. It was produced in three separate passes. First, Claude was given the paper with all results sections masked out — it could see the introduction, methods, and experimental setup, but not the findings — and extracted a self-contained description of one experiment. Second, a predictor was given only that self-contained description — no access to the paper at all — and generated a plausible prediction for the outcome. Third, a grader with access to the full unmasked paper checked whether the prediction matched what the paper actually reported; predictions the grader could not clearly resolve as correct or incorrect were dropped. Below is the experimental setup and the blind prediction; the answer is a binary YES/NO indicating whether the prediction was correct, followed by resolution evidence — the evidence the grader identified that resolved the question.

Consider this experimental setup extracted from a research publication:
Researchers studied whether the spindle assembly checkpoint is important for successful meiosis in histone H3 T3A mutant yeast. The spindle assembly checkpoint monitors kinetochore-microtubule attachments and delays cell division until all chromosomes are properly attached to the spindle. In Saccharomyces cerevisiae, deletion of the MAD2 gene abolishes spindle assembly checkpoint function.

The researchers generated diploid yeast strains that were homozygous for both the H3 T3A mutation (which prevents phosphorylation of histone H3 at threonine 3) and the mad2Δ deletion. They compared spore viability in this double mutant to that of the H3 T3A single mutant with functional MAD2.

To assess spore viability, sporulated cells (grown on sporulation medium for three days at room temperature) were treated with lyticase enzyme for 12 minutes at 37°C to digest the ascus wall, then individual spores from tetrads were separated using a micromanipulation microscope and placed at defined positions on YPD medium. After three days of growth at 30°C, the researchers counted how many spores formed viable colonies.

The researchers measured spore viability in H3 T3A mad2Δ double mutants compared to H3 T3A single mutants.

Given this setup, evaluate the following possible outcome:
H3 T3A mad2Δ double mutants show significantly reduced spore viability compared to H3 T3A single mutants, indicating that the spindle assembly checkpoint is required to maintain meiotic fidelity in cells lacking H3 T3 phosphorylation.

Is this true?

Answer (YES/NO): YES